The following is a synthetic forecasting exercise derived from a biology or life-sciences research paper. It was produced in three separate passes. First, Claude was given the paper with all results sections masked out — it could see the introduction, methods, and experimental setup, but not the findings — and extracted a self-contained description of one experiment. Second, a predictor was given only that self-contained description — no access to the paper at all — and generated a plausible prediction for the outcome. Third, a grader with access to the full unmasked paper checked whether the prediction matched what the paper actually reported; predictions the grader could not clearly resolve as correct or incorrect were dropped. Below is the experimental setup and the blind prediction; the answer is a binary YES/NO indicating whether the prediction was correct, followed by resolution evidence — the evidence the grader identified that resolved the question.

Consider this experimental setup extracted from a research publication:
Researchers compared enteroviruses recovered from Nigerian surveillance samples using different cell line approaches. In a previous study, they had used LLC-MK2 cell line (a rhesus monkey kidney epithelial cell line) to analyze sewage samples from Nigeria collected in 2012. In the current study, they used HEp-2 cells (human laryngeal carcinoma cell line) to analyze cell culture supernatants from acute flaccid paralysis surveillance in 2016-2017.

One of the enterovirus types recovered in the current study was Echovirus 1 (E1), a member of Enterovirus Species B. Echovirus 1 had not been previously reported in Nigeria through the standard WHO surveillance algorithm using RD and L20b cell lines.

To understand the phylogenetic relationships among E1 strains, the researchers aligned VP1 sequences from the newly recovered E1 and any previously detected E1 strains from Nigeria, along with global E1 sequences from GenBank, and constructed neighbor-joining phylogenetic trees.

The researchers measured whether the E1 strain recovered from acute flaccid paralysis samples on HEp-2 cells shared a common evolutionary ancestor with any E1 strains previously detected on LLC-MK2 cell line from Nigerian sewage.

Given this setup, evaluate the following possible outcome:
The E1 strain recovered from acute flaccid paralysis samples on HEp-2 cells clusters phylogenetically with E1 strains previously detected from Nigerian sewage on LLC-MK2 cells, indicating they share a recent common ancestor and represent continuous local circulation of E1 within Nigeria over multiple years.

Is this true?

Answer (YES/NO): YES